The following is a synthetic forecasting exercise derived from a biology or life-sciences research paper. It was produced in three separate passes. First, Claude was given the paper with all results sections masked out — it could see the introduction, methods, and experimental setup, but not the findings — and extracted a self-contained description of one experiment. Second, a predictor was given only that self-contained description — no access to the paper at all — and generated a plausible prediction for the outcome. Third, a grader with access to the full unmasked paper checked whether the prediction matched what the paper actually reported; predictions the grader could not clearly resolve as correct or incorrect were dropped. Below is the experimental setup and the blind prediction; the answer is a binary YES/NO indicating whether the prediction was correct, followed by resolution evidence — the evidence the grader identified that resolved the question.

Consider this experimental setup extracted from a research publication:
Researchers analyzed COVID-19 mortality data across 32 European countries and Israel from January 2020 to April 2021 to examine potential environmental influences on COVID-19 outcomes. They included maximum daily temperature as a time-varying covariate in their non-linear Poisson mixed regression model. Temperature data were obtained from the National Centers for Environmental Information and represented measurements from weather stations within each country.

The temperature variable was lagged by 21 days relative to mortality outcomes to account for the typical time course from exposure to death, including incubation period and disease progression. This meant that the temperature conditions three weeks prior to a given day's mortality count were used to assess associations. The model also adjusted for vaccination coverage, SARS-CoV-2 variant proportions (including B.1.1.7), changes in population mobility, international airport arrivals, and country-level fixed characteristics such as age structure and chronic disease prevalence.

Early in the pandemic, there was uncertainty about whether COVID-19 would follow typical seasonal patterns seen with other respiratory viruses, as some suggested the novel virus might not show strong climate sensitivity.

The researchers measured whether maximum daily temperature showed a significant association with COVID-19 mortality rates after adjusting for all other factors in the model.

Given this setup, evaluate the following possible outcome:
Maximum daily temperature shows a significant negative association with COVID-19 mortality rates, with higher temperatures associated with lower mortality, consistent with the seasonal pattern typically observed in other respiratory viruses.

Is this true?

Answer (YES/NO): YES